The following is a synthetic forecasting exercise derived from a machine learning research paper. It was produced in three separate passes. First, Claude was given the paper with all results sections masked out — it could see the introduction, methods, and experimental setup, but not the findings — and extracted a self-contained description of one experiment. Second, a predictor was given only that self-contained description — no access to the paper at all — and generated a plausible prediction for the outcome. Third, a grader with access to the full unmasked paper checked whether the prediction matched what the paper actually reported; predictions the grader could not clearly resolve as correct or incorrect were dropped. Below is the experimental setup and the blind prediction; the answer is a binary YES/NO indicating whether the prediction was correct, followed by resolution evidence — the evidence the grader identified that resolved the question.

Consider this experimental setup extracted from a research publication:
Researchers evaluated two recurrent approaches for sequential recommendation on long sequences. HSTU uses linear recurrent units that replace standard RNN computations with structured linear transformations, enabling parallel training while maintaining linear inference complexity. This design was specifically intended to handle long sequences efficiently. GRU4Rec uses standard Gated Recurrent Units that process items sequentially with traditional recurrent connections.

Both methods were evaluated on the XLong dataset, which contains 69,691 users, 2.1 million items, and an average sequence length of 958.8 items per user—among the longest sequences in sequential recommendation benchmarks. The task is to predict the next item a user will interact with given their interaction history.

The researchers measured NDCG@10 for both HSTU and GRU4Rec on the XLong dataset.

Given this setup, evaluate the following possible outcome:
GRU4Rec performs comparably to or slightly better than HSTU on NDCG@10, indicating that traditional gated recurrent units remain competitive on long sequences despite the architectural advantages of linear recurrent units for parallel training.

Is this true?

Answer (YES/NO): NO